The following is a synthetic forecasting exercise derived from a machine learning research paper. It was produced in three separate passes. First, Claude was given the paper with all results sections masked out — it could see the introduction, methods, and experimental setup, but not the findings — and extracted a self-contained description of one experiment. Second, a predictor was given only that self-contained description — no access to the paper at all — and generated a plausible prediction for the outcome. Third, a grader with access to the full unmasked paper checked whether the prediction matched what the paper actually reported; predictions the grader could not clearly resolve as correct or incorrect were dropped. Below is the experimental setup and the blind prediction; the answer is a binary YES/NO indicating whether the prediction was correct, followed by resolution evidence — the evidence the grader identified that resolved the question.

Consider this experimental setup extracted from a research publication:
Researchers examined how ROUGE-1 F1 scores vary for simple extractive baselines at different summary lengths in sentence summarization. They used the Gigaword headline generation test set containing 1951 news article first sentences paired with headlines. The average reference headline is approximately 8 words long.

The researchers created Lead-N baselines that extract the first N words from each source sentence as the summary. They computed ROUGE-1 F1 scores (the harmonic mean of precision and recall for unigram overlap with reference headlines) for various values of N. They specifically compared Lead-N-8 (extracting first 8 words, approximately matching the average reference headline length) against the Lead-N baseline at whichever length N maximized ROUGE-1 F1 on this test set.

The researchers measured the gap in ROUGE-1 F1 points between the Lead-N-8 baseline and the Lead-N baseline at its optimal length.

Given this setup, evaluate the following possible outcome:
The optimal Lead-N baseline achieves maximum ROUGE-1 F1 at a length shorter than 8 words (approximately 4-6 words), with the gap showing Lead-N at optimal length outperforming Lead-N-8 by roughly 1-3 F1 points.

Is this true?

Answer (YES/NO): NO